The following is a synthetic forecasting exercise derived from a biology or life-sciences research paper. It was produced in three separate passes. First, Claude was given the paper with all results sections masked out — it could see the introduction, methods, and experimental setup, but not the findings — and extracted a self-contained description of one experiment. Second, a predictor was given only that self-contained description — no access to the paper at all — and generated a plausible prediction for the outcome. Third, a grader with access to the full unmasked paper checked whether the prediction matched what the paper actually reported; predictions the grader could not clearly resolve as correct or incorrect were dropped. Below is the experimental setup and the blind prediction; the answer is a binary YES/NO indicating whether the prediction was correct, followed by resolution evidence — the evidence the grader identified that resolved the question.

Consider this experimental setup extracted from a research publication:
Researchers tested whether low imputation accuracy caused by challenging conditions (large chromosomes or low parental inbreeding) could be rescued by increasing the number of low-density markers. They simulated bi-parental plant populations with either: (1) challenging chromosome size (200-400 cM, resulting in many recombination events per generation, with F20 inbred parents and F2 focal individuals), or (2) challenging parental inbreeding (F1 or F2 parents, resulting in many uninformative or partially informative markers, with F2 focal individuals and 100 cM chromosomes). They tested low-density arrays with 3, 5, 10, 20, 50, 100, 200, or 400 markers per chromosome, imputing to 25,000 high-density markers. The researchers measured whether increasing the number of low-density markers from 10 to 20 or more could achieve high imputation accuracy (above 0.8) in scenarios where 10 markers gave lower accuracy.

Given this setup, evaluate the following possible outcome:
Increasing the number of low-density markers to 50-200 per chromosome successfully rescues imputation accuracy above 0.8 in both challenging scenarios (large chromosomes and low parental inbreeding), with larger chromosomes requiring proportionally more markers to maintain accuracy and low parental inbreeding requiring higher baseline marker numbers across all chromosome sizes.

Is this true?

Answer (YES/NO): NO